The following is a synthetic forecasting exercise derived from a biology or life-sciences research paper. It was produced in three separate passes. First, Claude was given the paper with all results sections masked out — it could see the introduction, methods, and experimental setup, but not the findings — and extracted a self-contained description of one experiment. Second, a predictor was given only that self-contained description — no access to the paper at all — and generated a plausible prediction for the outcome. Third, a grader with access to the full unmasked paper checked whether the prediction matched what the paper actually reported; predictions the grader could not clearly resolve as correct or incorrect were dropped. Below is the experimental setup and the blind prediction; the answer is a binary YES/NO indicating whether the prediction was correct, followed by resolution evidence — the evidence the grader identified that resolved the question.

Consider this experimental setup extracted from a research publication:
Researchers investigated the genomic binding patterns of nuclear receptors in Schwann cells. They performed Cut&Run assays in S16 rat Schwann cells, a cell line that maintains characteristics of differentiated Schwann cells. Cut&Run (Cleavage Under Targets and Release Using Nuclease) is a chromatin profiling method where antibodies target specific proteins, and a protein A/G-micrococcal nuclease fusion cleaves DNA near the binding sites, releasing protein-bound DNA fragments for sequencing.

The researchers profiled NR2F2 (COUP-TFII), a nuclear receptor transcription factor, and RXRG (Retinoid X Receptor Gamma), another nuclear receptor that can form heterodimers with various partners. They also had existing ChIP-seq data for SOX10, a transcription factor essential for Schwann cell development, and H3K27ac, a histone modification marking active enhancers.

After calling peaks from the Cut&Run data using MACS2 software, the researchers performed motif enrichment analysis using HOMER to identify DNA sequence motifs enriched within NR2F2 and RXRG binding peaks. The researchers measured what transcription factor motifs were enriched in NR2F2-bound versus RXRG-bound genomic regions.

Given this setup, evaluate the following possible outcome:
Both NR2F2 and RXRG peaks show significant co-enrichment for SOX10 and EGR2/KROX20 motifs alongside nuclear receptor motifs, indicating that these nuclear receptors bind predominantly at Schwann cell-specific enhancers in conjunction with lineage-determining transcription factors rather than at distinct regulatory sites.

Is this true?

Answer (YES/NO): NO